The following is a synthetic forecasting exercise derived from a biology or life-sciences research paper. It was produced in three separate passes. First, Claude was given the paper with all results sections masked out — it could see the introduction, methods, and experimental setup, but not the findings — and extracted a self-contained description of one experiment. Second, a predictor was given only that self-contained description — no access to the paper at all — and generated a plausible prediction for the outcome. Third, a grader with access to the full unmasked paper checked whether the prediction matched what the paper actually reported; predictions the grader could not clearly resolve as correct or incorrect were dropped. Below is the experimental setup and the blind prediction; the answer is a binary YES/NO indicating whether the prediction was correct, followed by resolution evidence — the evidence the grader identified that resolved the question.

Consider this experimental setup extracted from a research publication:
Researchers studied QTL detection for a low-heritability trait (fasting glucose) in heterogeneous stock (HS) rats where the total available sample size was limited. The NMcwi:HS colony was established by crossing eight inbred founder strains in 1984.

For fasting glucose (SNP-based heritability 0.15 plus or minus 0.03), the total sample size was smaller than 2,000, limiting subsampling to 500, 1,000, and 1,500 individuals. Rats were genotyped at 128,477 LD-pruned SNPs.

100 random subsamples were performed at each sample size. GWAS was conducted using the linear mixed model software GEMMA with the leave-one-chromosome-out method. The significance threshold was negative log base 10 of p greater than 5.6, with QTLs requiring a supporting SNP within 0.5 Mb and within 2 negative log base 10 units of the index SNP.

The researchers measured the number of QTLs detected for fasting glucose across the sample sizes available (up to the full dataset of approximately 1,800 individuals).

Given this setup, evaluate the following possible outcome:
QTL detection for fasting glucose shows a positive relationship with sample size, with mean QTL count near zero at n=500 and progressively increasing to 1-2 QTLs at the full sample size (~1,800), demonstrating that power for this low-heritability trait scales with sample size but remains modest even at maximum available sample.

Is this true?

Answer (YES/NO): NO